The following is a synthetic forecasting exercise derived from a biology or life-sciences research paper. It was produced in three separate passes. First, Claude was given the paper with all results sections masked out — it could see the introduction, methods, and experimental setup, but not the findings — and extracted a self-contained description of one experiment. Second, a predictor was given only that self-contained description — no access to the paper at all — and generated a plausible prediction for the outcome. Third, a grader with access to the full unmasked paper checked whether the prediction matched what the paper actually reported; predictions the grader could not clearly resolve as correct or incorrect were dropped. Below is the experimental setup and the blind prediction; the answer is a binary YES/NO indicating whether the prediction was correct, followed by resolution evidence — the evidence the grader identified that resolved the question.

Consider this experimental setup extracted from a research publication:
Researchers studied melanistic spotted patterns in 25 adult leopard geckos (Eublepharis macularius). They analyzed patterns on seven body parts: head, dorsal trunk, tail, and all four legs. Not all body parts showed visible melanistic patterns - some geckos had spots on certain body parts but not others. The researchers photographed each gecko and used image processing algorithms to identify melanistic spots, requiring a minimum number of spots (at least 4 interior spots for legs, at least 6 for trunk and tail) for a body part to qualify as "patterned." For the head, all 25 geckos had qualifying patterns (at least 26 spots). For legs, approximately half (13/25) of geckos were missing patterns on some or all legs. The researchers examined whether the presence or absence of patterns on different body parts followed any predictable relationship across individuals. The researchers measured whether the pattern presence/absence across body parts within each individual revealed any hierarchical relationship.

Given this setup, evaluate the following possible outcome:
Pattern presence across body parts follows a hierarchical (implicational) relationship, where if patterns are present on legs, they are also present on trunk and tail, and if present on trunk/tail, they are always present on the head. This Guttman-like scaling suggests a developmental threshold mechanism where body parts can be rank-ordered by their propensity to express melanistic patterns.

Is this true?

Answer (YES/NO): YES